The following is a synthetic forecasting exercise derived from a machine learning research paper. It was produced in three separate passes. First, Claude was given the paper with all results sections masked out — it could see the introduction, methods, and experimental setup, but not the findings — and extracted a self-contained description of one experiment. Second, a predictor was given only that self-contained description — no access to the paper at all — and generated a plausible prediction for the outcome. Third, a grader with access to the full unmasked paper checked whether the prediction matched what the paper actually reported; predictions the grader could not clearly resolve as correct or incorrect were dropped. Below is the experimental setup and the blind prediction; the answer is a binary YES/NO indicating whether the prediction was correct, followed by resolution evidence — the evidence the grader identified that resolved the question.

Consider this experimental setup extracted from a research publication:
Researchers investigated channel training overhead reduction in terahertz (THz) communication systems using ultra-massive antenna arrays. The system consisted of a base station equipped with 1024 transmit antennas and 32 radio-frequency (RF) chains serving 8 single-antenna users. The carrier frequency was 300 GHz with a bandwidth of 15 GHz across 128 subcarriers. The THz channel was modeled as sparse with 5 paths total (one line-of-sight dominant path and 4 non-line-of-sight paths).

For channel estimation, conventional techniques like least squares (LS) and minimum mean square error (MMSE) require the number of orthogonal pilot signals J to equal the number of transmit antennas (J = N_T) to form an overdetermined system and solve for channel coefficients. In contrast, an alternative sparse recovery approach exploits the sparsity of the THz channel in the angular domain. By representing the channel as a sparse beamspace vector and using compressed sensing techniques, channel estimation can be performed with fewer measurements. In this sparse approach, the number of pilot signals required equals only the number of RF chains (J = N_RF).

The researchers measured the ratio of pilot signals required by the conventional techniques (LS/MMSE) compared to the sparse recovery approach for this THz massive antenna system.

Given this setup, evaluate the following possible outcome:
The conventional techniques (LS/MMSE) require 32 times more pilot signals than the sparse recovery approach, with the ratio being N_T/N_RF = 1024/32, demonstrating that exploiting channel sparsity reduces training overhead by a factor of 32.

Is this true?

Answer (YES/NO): YES